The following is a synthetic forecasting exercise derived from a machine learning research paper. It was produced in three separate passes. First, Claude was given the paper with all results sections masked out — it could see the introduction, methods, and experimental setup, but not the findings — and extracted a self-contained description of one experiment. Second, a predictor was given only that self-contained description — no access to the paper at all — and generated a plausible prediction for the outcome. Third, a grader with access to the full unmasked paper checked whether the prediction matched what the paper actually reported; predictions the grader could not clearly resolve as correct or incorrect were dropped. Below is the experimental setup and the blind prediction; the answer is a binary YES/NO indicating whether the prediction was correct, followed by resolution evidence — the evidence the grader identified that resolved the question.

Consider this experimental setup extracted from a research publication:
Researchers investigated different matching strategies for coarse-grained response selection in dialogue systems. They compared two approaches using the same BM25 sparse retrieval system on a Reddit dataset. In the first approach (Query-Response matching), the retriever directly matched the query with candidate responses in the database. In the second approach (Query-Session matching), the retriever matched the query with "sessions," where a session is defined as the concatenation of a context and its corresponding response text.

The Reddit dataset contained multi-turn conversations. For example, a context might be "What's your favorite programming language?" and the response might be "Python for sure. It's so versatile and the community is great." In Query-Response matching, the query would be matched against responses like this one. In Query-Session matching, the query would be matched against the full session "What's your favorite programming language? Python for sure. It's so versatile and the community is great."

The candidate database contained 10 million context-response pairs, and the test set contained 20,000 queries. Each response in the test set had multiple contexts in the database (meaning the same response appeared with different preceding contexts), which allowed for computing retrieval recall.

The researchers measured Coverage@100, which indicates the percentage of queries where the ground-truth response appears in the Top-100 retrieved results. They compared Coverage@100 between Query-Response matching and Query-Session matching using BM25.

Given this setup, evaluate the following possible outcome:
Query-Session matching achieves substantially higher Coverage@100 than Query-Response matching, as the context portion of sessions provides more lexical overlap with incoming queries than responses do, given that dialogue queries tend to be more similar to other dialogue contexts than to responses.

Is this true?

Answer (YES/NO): YES